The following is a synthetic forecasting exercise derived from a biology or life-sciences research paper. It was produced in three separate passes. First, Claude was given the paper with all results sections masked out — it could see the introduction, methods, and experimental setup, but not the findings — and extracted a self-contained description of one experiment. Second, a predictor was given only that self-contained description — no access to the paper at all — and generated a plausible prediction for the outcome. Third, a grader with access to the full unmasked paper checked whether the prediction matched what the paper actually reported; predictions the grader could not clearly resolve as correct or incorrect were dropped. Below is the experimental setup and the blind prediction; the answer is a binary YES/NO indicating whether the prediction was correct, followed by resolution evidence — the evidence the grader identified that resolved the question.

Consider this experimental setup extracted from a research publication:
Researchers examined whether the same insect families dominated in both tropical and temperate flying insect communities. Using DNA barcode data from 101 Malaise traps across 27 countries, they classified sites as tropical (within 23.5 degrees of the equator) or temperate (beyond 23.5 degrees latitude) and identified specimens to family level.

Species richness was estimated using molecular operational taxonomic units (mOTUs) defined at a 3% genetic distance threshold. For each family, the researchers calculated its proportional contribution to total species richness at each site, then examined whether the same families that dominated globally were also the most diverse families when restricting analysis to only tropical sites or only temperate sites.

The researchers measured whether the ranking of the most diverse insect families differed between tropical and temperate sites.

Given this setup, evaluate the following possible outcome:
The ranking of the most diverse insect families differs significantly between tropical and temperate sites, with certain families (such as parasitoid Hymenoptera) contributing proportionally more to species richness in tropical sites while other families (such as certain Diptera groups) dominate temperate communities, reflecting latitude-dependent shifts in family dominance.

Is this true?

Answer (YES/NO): NO